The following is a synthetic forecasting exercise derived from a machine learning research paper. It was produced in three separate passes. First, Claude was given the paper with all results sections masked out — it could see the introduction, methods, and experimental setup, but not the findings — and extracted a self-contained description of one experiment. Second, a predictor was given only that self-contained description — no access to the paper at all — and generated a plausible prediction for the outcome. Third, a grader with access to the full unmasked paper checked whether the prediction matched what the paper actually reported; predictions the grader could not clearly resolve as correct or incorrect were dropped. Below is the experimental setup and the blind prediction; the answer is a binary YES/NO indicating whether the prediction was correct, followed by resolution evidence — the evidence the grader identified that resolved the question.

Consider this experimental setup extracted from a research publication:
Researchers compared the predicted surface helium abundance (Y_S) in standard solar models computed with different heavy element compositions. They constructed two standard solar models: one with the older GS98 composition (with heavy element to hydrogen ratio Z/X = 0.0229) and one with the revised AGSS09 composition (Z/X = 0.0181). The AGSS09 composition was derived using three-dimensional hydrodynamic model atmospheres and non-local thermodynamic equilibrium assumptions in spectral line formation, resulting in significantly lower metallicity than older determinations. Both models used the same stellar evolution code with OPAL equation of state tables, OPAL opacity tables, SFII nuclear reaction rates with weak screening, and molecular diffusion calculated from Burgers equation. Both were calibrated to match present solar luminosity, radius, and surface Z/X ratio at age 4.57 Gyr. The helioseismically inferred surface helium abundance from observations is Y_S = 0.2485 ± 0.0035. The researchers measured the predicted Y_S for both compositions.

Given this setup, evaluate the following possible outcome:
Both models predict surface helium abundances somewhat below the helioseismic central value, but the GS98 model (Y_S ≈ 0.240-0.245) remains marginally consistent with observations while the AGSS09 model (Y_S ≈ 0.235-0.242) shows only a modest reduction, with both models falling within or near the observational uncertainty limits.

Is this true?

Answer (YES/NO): NO